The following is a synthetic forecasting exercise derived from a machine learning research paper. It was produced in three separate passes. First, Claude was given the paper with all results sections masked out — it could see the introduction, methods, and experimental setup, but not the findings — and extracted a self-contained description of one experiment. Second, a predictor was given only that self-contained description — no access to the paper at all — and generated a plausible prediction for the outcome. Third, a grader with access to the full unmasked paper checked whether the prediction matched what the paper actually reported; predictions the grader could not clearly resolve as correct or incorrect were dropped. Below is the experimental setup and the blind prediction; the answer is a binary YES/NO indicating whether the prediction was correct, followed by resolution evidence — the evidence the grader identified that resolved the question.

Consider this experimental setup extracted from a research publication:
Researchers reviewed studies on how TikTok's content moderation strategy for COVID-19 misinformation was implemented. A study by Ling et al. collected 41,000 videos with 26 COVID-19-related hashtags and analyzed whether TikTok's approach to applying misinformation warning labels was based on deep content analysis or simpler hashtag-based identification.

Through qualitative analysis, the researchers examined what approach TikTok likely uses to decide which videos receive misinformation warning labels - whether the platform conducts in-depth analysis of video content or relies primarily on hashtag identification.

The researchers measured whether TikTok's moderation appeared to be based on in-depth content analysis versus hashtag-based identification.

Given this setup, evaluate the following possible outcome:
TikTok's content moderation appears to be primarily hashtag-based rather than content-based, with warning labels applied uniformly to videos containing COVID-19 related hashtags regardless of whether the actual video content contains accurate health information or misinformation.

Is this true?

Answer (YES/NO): YES